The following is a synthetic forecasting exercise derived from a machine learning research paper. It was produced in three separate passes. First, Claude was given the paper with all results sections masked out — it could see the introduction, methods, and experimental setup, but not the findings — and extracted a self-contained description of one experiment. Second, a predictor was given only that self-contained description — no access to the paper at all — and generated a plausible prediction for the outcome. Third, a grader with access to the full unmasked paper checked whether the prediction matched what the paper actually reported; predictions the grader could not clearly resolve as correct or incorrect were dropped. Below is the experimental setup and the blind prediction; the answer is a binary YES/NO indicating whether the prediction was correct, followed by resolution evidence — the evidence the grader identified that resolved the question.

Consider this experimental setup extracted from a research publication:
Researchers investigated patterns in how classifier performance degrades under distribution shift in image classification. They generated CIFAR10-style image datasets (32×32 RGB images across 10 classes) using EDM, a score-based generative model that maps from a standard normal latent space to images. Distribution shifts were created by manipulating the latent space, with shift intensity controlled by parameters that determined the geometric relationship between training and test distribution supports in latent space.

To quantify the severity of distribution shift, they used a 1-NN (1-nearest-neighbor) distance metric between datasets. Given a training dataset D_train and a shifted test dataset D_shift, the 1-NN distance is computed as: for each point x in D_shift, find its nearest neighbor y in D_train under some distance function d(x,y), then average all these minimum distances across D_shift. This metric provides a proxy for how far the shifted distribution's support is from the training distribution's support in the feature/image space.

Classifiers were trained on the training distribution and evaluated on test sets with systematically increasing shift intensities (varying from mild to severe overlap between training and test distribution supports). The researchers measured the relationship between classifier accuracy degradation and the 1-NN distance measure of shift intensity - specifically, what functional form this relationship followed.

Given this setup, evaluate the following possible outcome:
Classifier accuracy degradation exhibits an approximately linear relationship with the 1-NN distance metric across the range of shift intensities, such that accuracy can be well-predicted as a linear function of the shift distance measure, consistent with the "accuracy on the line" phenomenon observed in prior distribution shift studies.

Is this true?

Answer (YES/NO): YES